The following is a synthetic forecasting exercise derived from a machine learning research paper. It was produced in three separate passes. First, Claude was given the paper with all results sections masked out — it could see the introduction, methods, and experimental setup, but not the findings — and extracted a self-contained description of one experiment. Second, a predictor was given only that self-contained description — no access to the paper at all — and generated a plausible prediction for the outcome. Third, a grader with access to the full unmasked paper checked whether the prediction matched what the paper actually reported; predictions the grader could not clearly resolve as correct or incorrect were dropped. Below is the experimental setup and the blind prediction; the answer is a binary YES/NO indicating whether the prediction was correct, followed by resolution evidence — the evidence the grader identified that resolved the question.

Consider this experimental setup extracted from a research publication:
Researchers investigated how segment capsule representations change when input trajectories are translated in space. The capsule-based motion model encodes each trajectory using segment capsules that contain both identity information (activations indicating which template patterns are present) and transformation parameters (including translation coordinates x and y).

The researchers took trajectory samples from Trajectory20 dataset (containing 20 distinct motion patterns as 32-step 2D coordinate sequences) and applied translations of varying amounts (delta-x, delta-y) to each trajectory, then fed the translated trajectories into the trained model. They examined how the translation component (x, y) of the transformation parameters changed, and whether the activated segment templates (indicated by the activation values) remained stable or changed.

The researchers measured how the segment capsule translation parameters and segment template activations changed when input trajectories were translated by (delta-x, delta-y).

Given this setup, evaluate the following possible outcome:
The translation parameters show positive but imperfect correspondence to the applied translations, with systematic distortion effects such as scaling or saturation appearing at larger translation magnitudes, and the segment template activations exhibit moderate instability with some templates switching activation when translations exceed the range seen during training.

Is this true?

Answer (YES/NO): NO